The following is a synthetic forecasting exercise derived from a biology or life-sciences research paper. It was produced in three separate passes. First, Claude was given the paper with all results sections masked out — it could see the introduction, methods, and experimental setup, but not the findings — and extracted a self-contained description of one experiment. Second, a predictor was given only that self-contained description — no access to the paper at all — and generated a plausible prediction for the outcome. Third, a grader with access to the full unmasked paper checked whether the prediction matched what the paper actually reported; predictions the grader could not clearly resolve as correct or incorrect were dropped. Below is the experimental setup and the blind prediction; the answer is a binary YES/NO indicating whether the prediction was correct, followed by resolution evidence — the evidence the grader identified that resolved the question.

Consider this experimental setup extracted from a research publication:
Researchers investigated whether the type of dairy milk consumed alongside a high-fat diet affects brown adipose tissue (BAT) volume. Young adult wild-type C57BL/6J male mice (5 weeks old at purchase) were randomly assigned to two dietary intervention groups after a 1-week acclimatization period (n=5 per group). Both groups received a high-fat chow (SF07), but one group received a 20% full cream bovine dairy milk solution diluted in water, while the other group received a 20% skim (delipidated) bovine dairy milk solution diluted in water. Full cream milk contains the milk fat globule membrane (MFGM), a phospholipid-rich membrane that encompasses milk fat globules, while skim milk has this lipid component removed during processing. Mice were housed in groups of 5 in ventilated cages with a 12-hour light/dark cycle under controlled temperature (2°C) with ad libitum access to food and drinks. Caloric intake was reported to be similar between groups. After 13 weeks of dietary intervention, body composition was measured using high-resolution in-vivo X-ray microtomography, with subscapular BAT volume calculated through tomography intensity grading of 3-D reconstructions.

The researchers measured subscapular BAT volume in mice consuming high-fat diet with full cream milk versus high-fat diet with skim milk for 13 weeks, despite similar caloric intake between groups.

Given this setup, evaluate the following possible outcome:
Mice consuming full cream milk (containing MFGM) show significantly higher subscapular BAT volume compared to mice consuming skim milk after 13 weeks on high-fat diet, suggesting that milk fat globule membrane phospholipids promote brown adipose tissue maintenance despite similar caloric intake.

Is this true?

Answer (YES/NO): YES